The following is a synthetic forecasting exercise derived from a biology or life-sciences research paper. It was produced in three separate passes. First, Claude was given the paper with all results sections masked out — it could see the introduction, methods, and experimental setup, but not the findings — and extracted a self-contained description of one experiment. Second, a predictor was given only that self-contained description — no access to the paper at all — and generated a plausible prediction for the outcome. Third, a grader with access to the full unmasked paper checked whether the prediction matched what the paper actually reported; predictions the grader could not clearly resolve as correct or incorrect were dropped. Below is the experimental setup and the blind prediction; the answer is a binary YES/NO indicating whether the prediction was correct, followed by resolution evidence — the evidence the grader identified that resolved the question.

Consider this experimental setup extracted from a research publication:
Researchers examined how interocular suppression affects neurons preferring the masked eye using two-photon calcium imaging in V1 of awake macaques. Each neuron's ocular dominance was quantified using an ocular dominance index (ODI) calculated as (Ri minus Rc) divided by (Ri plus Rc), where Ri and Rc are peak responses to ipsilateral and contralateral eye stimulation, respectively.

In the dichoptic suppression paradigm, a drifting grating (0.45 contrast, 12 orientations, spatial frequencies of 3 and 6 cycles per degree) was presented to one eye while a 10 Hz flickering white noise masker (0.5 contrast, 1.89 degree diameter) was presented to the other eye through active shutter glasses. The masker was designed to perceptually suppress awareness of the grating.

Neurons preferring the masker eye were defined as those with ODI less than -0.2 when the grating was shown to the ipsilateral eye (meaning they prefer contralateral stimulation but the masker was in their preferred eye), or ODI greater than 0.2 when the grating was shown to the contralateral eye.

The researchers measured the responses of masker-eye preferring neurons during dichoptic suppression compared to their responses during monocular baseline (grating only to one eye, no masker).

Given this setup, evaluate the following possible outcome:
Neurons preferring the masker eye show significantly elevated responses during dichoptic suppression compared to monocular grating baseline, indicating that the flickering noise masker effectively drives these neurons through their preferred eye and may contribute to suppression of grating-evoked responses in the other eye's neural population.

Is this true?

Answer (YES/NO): NO